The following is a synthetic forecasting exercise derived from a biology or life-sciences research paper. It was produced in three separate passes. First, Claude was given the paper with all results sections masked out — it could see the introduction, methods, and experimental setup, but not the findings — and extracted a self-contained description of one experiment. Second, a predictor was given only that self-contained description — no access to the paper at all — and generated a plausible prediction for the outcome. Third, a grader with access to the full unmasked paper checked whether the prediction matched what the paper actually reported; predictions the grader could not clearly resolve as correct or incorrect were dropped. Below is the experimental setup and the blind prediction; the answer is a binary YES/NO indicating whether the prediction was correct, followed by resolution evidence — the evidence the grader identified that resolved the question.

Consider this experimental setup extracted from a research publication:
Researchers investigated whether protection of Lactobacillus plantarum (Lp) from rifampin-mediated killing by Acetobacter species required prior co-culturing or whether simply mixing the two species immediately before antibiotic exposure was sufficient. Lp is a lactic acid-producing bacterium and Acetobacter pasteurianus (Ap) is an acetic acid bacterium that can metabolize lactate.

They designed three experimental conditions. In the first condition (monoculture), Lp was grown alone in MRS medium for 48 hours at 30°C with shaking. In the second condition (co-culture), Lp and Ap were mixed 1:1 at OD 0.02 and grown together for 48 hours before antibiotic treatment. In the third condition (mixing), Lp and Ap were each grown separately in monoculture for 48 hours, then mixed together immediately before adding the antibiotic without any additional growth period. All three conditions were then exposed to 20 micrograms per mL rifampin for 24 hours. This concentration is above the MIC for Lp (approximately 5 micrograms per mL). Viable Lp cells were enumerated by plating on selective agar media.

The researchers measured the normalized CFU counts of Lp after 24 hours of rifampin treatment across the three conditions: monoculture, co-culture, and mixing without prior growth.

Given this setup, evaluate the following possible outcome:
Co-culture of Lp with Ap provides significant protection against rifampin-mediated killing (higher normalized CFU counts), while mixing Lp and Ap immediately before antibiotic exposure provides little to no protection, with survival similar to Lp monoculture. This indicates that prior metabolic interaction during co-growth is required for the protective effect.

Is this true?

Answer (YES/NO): YES